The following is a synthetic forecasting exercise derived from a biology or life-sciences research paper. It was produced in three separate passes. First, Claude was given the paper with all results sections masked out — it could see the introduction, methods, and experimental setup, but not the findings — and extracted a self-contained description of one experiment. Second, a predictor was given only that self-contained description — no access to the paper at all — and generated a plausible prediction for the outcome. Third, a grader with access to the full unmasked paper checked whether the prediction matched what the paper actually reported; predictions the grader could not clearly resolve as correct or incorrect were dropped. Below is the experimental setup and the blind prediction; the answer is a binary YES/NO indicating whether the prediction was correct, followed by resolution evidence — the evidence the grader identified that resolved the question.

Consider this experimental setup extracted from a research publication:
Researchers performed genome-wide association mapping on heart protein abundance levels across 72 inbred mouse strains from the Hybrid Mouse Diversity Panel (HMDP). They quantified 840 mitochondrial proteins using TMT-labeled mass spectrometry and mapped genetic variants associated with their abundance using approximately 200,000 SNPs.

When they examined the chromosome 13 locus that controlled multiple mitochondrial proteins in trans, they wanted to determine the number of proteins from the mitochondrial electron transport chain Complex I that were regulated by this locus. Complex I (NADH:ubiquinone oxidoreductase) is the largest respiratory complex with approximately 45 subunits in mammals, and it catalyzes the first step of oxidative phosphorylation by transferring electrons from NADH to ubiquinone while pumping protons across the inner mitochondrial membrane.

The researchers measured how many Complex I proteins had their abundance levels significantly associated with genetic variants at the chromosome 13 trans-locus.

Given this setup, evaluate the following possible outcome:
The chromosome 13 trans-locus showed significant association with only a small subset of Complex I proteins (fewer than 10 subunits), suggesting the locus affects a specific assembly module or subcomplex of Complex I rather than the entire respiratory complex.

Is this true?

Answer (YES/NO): NO